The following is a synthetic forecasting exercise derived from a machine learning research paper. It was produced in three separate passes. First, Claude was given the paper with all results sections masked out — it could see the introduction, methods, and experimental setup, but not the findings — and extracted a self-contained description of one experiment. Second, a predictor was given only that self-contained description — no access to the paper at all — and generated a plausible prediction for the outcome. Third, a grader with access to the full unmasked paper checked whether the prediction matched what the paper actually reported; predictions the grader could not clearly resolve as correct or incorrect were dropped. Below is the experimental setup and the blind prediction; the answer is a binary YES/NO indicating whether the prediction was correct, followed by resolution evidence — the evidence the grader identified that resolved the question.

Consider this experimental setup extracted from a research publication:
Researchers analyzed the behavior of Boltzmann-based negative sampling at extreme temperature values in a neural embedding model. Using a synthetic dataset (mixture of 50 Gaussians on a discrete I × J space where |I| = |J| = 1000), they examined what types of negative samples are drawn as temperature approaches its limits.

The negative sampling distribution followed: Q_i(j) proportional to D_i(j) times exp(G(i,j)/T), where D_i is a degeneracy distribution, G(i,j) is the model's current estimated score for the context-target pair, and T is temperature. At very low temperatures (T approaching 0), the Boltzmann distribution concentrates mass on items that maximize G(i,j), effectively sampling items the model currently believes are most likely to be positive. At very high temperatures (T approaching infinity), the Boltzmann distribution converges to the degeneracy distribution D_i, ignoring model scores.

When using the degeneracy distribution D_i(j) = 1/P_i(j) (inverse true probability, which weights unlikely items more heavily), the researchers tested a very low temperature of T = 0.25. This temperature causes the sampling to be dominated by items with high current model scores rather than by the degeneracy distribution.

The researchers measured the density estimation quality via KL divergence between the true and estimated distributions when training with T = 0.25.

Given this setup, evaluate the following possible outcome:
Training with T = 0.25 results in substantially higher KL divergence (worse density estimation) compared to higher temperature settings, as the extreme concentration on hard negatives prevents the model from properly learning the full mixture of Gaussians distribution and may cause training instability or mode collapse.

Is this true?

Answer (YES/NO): YES